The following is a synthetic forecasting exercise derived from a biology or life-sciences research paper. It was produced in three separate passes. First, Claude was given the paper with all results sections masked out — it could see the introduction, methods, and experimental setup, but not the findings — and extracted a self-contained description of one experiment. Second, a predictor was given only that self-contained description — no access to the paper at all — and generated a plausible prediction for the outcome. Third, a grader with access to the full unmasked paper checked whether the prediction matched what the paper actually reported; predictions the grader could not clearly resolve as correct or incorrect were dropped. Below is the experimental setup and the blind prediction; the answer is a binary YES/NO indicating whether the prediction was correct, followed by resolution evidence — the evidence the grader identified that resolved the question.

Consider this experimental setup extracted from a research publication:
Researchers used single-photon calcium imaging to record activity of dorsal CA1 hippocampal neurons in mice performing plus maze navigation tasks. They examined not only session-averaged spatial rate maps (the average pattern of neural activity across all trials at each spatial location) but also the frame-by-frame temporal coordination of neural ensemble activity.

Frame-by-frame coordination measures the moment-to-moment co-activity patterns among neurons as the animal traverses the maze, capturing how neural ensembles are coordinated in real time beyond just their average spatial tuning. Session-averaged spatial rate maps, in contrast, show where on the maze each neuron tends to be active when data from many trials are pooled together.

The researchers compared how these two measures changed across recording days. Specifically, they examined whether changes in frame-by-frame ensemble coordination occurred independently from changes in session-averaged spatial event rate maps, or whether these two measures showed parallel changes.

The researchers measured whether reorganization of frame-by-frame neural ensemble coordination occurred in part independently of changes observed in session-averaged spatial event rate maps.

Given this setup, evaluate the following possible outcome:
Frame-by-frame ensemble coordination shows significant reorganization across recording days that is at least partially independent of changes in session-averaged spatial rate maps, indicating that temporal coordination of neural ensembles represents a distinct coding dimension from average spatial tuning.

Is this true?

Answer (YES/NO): YES